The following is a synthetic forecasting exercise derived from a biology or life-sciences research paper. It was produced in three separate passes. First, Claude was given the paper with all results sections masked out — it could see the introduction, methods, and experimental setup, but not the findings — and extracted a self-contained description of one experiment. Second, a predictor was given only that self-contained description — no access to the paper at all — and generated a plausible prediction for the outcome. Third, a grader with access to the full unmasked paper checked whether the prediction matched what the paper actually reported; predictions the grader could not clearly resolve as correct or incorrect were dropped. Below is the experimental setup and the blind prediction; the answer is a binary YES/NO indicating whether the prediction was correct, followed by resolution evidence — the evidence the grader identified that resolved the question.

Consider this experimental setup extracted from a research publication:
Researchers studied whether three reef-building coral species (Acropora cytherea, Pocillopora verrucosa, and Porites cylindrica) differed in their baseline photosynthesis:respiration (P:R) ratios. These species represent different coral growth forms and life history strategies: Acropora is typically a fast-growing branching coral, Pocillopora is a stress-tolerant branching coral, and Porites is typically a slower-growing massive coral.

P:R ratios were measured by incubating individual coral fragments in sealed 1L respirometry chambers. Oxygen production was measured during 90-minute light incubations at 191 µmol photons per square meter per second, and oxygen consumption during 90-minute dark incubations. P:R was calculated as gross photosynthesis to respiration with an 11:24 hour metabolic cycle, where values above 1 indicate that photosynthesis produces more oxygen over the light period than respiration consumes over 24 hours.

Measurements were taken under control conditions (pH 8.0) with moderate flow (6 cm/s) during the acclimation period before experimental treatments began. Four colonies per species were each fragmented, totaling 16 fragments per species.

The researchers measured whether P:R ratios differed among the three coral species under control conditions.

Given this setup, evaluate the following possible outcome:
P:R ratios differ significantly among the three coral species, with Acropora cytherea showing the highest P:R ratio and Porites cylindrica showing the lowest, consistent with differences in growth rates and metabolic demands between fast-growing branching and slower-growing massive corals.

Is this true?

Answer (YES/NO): NO